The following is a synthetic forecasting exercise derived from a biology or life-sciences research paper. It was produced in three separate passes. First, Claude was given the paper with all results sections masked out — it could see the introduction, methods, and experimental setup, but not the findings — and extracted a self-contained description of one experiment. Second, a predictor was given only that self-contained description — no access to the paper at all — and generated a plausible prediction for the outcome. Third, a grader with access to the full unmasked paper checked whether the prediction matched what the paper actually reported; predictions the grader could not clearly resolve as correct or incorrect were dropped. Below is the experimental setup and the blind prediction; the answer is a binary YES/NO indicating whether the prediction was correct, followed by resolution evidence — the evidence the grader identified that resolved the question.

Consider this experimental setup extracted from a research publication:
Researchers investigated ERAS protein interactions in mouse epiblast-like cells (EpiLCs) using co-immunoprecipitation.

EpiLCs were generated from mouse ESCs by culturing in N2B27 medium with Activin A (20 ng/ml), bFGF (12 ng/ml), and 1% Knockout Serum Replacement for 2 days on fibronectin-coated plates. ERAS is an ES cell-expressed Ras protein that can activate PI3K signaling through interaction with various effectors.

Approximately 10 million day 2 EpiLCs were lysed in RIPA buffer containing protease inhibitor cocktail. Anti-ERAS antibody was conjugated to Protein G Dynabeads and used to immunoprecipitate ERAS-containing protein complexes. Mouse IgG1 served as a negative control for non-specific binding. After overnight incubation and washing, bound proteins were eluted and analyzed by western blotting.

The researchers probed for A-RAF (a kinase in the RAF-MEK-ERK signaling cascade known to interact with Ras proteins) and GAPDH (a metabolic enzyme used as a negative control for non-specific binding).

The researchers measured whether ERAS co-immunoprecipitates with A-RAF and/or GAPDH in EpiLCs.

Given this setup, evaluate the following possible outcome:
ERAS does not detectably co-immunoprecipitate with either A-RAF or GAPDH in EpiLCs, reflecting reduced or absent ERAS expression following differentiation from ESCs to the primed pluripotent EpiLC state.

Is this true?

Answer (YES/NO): NO